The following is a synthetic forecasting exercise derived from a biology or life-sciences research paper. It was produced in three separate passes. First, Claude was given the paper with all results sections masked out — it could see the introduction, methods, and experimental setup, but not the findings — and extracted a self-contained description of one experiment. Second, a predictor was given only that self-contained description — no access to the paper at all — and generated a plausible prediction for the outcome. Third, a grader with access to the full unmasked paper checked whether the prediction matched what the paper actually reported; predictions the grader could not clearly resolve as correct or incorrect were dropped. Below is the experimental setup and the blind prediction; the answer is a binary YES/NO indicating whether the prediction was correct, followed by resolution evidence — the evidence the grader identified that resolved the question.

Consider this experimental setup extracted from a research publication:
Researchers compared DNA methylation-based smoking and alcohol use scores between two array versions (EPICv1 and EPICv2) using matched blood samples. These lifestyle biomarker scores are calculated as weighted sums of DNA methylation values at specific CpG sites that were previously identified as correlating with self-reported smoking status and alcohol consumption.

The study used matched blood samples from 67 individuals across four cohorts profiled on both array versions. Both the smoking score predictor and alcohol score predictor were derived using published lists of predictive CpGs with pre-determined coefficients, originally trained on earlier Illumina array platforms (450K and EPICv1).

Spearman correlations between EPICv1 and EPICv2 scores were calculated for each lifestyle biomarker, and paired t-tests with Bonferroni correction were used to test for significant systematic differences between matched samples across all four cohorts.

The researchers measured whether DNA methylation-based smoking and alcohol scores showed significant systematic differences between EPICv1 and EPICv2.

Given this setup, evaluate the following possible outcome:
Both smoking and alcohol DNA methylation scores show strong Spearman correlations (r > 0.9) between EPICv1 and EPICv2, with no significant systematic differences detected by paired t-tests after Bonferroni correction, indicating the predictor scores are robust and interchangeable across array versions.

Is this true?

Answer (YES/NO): NO